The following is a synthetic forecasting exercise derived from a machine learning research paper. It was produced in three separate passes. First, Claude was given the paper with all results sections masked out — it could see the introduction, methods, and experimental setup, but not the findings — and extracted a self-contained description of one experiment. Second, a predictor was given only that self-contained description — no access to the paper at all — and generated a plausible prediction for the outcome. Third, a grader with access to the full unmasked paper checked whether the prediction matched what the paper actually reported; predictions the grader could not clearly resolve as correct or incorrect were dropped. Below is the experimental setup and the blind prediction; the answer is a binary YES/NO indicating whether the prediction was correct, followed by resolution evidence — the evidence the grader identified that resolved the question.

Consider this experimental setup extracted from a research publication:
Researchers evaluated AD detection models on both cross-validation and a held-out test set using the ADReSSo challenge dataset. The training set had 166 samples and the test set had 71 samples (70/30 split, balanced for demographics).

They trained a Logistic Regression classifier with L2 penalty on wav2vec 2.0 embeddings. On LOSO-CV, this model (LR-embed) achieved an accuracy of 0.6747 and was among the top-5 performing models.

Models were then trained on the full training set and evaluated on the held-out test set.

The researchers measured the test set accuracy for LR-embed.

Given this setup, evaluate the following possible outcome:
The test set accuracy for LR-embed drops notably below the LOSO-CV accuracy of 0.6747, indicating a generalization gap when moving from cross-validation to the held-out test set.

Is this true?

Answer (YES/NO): YES